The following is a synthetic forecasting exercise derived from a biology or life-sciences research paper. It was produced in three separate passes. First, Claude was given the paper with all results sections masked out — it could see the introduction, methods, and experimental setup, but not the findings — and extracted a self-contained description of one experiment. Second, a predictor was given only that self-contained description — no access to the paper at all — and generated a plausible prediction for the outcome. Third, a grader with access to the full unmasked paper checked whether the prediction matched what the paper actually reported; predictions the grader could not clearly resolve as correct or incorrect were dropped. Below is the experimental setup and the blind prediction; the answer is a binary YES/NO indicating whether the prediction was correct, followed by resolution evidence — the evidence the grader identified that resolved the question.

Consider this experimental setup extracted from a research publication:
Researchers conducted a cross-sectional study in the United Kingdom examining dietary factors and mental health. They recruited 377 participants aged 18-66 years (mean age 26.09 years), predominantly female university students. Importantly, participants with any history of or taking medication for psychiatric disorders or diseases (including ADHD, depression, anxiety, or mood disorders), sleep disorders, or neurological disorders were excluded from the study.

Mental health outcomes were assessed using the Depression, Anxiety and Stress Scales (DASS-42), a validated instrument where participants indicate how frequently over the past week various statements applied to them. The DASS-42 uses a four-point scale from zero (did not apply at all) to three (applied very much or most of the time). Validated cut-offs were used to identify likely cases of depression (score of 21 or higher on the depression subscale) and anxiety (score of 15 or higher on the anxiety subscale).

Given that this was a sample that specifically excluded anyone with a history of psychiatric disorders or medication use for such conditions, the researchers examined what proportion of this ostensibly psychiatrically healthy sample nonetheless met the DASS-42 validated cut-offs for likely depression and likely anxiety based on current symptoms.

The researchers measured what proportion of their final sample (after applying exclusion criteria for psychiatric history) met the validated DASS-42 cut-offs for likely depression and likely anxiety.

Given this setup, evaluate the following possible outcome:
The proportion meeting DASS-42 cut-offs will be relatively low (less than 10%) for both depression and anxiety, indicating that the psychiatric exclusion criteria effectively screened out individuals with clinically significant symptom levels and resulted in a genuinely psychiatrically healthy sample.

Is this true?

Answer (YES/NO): NO